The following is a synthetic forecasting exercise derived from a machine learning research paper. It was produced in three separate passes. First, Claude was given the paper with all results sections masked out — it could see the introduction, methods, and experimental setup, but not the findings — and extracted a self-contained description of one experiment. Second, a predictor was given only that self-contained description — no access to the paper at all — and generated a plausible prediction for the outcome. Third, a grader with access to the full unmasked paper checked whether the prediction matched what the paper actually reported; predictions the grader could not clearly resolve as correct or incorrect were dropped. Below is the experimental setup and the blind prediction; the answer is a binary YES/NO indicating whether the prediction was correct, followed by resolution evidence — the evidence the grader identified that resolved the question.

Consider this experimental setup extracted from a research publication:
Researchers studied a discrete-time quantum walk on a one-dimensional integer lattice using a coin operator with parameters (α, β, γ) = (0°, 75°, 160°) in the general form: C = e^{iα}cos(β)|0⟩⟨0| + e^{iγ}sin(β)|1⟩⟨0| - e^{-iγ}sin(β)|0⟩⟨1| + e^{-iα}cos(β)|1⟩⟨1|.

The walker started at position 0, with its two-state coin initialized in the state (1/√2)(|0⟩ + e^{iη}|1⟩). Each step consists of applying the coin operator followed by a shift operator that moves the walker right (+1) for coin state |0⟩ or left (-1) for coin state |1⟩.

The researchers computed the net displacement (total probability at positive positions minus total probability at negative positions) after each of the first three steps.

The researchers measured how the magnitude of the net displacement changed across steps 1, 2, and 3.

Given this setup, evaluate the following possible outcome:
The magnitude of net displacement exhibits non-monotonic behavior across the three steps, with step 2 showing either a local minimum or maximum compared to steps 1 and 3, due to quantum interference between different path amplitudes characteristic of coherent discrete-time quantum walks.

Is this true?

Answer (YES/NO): YES